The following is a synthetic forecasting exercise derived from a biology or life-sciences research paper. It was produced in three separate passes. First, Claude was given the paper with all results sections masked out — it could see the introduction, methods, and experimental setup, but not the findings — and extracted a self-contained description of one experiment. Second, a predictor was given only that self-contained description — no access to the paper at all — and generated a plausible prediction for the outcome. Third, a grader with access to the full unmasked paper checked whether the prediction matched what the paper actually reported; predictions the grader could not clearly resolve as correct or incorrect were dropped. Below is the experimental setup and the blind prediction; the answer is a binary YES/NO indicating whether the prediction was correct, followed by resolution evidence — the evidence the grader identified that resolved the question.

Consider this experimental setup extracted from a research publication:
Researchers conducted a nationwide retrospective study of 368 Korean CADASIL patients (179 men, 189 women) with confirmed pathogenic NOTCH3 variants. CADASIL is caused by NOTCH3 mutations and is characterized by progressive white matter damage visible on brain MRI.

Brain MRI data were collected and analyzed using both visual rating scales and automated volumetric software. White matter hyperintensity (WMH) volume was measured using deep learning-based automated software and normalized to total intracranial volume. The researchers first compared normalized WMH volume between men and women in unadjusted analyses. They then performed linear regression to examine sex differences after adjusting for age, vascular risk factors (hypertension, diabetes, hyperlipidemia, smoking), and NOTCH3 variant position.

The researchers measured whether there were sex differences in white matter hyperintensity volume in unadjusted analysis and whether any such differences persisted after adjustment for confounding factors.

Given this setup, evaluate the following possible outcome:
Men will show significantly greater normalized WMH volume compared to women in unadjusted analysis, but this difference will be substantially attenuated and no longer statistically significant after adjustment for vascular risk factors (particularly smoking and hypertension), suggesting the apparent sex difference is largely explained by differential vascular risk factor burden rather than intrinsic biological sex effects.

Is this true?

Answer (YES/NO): NO